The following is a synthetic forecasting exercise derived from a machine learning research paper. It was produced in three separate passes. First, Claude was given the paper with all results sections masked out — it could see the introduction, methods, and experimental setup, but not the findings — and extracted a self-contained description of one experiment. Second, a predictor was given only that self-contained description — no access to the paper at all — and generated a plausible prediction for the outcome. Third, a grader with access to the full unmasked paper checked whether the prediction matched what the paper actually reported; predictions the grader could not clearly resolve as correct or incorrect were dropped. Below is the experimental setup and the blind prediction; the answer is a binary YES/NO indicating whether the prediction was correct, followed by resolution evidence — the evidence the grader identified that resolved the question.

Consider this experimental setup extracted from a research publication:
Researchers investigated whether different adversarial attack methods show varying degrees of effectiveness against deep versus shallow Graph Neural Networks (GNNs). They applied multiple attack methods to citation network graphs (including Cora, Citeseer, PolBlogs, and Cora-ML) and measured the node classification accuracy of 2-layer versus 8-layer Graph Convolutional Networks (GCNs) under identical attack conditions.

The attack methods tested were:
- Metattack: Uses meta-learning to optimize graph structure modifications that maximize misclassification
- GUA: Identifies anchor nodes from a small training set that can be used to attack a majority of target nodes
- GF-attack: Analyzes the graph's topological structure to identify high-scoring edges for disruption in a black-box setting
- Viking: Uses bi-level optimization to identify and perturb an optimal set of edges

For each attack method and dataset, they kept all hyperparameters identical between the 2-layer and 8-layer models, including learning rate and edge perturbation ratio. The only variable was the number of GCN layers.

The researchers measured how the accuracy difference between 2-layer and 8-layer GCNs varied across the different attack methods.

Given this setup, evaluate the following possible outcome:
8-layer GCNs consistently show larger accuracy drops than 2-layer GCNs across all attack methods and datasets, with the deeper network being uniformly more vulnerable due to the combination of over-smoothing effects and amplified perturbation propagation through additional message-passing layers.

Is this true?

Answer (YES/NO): NO